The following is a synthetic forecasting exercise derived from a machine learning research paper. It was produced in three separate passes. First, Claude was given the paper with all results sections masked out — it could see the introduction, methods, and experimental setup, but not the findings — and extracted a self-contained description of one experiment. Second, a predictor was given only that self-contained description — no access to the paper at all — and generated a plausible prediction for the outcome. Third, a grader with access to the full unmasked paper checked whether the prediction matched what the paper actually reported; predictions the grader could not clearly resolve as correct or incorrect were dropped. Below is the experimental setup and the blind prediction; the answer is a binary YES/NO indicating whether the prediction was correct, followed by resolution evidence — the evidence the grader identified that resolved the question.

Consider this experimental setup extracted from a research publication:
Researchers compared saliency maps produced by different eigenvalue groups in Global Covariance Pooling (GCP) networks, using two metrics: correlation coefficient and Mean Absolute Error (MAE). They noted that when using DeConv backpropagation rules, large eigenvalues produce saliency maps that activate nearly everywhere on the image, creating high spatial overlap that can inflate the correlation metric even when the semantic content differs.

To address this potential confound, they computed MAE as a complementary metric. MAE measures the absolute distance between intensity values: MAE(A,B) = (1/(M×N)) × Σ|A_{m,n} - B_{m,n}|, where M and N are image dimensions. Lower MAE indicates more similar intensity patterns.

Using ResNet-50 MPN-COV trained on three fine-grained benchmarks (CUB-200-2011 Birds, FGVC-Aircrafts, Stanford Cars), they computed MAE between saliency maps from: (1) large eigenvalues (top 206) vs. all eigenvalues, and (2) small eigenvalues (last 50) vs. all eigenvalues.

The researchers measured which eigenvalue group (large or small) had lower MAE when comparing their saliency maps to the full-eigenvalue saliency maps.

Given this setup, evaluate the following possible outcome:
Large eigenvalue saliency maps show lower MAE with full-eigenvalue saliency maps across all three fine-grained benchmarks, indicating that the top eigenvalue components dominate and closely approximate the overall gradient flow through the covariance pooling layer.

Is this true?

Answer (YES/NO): NO